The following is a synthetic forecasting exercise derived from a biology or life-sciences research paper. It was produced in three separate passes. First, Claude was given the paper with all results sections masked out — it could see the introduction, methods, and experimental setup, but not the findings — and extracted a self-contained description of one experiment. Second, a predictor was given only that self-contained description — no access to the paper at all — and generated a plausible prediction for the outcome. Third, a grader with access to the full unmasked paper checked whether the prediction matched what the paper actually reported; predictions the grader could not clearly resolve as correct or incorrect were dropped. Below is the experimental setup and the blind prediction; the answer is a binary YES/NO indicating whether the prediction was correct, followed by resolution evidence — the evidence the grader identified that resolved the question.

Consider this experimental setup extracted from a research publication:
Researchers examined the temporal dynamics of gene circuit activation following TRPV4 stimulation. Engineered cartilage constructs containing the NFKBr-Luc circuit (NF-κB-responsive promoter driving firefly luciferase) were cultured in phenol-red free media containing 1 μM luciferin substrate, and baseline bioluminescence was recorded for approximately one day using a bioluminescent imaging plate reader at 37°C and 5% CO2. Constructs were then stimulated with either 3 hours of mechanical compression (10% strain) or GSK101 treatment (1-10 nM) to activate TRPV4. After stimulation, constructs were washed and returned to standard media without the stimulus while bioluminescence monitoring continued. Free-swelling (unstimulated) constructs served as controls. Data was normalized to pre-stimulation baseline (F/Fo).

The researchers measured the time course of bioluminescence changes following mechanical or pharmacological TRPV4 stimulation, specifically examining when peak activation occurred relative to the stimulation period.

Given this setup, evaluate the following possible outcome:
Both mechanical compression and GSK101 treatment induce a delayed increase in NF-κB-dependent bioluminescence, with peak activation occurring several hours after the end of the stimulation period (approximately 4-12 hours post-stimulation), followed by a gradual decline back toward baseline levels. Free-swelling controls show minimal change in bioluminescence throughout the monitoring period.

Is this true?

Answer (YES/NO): NO